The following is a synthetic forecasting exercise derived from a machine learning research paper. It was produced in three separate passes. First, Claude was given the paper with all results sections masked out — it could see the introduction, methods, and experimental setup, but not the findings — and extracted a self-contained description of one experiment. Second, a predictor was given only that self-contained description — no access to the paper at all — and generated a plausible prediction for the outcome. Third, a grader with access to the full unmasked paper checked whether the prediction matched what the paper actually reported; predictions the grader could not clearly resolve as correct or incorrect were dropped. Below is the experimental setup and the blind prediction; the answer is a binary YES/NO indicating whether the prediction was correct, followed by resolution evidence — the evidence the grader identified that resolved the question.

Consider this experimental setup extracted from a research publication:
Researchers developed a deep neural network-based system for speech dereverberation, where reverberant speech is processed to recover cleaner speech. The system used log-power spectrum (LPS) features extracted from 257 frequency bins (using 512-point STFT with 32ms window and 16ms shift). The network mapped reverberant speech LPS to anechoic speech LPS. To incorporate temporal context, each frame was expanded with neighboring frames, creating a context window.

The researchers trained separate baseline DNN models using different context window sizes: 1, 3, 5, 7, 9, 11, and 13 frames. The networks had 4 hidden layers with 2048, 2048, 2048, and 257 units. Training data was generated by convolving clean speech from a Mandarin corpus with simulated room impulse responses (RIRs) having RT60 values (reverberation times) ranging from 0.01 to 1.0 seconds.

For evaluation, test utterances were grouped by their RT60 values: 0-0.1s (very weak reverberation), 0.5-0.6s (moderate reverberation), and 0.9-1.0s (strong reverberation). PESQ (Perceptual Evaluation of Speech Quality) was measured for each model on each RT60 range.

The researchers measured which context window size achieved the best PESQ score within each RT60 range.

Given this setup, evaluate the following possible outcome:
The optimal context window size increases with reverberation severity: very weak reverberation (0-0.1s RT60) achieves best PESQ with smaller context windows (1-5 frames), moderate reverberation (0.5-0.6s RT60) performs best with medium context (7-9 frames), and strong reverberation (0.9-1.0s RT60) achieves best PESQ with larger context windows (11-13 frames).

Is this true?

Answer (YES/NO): NO